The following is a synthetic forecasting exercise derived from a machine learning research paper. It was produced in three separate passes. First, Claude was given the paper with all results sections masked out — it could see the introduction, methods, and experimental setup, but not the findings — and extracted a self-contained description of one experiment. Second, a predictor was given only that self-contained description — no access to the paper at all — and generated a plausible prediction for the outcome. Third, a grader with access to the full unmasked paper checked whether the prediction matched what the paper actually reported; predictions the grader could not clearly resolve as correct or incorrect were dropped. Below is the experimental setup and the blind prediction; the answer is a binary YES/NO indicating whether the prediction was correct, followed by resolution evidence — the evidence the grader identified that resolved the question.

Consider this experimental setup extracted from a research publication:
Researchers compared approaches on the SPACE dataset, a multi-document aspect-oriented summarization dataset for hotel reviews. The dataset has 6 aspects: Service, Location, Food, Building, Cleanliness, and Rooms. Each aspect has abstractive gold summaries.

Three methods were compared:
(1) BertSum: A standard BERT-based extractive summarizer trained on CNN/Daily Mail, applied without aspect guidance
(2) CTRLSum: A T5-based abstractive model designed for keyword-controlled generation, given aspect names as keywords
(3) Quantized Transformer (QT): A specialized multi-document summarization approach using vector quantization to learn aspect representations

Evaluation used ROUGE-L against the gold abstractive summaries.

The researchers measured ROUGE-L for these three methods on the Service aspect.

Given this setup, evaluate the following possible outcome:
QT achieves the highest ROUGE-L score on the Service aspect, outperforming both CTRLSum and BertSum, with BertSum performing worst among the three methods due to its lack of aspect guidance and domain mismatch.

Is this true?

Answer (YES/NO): YES